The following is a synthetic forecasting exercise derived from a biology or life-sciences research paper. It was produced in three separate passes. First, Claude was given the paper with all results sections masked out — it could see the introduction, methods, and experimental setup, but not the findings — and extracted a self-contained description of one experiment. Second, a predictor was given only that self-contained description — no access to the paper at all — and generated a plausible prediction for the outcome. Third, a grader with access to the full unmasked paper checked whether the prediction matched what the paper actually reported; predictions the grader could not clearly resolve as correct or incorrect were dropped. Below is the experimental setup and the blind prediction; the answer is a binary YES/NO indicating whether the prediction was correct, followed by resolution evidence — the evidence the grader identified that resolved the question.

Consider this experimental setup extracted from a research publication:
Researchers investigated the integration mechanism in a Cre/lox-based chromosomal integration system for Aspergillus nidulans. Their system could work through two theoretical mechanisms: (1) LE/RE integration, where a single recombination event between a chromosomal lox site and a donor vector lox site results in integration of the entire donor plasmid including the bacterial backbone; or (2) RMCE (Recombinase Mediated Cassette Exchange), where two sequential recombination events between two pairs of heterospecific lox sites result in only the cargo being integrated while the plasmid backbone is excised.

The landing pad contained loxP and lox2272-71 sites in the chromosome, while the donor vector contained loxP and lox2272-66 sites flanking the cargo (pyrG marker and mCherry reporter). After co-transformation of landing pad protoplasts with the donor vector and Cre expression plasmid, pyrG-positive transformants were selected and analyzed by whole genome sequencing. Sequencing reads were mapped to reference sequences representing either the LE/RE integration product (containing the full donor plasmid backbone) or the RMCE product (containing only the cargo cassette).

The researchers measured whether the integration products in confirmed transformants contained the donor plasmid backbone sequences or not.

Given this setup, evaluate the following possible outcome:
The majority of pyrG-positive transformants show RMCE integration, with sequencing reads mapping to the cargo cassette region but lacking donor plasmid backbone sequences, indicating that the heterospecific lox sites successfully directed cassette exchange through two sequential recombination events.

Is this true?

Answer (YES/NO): NO